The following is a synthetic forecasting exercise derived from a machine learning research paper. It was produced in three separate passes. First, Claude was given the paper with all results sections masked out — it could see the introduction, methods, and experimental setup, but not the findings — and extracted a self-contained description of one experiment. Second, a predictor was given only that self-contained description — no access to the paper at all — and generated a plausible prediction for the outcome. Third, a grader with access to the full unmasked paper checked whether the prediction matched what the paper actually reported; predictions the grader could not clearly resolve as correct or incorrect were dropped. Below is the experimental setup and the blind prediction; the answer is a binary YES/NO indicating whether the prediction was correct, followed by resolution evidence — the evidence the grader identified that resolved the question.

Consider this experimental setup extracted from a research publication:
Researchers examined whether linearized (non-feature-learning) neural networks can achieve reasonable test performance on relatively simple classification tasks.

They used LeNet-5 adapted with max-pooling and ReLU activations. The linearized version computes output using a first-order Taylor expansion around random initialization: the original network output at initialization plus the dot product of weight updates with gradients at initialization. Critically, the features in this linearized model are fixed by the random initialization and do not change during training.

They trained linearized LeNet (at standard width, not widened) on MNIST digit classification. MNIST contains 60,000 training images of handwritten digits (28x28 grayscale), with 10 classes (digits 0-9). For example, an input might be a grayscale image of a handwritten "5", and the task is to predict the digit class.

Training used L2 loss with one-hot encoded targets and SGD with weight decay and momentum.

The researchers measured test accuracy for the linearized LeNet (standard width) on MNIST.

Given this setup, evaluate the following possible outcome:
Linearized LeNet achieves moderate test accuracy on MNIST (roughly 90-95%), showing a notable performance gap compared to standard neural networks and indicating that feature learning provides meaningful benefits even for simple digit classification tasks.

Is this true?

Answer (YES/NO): YES